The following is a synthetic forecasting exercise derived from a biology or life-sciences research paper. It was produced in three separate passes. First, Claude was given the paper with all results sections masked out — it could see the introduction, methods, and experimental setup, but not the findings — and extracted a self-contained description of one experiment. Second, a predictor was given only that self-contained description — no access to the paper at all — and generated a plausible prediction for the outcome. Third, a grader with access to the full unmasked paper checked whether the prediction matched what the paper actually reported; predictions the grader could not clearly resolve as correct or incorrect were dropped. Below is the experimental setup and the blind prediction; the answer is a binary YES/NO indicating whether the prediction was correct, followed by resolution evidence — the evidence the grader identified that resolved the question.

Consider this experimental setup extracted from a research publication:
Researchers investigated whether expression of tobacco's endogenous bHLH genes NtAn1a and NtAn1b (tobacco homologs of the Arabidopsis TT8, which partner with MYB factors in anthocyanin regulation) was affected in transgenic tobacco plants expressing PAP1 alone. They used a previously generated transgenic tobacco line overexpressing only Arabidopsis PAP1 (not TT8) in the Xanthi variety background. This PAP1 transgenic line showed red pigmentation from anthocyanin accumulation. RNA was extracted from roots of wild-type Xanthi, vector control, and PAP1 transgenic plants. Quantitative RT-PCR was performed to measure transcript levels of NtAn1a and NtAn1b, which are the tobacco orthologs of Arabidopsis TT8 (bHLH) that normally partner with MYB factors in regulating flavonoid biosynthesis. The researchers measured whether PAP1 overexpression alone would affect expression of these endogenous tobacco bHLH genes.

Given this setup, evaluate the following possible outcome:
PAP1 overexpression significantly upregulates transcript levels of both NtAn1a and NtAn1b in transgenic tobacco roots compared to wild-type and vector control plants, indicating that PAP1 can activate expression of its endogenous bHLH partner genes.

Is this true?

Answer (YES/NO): YES